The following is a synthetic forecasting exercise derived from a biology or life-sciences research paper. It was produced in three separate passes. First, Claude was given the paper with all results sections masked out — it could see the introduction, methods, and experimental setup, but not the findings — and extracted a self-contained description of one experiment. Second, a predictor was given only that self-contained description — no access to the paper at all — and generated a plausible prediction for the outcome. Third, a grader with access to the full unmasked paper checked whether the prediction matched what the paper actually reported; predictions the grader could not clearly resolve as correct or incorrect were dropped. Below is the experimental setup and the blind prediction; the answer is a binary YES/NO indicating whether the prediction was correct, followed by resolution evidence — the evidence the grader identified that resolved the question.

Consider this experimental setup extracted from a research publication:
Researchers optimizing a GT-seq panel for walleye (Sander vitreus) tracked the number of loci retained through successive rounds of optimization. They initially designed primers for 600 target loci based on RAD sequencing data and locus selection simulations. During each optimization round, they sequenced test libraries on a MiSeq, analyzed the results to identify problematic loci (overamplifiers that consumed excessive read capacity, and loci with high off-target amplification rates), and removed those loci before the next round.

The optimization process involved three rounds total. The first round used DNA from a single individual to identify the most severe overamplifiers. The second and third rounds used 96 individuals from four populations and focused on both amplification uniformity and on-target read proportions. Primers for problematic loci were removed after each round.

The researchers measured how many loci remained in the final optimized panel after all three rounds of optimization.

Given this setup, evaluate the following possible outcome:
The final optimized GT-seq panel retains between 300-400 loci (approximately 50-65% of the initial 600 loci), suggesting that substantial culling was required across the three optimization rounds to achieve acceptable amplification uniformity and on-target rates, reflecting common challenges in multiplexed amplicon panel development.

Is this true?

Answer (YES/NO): NO